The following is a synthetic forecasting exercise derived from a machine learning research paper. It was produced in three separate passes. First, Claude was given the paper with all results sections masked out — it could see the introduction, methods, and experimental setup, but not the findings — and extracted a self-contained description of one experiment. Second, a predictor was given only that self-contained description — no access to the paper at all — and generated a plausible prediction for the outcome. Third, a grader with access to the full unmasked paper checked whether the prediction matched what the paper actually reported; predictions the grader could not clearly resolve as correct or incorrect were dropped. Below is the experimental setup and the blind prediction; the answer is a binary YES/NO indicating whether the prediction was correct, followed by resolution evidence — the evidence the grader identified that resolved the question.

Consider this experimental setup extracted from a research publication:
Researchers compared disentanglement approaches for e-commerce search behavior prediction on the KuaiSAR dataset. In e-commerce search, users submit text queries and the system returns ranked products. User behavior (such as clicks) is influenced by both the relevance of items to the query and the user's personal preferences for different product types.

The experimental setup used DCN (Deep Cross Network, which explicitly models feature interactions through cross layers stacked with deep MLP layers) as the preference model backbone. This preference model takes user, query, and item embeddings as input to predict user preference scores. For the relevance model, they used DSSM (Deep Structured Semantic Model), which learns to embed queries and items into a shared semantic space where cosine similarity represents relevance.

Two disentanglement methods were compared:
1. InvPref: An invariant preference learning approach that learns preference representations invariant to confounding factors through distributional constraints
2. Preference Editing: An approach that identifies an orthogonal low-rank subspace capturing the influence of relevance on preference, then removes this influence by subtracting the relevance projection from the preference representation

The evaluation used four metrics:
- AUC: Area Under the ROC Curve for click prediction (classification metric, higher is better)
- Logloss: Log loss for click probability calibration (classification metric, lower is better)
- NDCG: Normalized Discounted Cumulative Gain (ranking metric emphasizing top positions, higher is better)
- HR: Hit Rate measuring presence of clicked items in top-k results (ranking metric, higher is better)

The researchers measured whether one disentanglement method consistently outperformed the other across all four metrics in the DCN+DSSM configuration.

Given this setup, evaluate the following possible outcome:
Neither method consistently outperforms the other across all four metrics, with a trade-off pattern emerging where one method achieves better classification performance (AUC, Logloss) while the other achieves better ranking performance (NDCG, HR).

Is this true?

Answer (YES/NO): YES